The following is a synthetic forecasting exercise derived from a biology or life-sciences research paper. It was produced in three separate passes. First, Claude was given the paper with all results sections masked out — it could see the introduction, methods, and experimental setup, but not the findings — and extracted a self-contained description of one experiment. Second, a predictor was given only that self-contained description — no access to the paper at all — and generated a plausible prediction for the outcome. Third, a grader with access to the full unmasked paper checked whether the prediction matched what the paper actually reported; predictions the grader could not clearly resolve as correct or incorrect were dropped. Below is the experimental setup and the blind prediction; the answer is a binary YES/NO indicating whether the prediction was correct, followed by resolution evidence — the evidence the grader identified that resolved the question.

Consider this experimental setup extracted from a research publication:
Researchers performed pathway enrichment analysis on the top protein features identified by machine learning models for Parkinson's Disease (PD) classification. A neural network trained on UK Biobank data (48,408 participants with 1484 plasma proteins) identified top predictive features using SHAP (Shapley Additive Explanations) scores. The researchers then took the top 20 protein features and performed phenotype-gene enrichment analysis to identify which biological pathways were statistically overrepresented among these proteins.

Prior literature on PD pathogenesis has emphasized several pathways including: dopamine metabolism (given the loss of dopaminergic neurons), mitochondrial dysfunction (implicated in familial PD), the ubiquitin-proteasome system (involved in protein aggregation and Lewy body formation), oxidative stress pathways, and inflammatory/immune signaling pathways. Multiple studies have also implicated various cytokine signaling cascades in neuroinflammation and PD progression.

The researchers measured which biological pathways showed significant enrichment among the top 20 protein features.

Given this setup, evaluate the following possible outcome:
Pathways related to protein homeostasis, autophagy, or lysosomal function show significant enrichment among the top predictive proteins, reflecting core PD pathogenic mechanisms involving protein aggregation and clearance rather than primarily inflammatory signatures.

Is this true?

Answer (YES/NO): NO